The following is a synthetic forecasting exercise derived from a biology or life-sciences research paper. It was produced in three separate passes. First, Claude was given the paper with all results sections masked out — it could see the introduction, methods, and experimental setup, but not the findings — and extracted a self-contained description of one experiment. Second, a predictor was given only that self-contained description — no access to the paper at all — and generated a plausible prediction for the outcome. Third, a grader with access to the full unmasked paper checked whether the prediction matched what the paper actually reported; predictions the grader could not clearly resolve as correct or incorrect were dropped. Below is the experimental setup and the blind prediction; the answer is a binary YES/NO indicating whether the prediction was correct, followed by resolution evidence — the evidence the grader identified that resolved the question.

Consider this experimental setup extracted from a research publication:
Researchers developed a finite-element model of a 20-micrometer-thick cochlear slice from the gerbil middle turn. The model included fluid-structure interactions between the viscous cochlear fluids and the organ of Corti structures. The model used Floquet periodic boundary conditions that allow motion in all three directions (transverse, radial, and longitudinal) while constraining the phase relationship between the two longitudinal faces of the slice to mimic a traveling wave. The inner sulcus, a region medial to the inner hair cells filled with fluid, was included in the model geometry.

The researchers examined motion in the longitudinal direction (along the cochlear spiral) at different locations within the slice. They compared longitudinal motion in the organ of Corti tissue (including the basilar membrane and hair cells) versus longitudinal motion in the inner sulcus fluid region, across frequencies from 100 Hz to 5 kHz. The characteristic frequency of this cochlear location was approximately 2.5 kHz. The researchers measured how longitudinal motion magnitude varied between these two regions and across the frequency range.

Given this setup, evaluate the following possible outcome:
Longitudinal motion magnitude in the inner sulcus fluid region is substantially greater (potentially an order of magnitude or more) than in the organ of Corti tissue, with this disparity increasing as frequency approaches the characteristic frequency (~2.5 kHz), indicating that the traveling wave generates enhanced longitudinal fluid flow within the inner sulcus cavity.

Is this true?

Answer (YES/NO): YES